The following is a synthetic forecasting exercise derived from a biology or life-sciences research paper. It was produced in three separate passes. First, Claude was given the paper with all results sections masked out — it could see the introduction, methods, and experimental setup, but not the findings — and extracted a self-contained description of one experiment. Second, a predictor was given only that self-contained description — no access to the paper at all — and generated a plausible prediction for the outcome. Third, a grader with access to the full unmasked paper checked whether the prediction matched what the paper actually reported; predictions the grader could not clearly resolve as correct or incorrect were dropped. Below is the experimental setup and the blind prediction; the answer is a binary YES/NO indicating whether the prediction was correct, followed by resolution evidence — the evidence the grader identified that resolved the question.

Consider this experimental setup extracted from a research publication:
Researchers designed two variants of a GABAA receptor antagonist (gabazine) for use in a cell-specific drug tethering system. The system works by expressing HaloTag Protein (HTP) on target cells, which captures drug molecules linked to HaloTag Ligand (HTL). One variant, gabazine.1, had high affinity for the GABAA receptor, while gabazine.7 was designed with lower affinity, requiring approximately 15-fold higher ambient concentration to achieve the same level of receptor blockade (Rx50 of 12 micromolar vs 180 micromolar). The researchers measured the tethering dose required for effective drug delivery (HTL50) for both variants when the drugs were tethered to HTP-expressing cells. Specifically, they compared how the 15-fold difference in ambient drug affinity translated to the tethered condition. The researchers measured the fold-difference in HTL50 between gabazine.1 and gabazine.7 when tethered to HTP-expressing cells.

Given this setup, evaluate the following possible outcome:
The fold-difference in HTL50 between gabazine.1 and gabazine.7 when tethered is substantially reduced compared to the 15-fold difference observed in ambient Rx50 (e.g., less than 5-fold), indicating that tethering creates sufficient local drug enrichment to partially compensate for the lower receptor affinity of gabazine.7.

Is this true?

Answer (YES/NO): YES